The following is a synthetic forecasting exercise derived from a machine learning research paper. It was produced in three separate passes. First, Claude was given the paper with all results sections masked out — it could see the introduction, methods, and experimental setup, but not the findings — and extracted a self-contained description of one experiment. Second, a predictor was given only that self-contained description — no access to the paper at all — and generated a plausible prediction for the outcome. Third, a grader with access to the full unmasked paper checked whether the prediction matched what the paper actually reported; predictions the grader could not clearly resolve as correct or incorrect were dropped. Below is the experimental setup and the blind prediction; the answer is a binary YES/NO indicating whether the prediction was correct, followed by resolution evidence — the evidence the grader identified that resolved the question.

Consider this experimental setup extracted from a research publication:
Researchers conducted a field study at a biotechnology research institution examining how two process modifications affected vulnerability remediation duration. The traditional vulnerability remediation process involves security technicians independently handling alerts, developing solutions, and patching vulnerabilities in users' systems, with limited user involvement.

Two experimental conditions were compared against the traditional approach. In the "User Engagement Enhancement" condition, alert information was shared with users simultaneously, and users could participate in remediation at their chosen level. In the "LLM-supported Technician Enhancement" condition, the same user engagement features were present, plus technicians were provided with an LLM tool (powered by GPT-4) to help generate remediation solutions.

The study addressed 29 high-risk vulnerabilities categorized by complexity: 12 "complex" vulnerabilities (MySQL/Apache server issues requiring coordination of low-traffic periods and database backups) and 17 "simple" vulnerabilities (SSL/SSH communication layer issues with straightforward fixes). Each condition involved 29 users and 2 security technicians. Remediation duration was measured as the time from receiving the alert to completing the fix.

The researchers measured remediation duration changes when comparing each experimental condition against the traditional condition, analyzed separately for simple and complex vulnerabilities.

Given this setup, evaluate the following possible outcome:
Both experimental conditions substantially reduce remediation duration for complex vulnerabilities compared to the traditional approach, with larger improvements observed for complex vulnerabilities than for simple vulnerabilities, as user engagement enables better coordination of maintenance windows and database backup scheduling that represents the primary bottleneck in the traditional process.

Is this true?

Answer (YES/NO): YES